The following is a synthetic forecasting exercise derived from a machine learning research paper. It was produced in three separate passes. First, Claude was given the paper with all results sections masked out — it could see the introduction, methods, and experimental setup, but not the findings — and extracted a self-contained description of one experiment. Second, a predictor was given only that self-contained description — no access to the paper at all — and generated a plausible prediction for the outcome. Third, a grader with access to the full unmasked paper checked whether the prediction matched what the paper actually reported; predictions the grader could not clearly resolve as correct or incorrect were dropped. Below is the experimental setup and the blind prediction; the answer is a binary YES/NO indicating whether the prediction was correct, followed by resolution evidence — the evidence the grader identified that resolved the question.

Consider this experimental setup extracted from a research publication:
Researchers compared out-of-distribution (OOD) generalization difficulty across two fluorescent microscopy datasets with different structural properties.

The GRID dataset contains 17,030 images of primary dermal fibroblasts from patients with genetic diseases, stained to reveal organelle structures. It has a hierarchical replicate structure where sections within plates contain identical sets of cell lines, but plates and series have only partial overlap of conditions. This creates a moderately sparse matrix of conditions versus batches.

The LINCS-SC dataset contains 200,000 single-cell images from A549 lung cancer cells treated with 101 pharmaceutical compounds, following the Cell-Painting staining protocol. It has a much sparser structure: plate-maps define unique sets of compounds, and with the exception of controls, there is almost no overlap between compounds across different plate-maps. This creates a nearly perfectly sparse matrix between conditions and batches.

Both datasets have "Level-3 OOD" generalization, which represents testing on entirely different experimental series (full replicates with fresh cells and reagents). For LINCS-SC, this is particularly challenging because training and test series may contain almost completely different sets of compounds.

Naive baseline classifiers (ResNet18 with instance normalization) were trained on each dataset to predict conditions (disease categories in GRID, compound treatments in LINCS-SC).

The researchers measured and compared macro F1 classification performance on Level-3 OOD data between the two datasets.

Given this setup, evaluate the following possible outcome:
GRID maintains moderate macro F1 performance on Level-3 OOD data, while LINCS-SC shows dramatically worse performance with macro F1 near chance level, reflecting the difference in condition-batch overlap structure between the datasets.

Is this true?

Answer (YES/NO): NO